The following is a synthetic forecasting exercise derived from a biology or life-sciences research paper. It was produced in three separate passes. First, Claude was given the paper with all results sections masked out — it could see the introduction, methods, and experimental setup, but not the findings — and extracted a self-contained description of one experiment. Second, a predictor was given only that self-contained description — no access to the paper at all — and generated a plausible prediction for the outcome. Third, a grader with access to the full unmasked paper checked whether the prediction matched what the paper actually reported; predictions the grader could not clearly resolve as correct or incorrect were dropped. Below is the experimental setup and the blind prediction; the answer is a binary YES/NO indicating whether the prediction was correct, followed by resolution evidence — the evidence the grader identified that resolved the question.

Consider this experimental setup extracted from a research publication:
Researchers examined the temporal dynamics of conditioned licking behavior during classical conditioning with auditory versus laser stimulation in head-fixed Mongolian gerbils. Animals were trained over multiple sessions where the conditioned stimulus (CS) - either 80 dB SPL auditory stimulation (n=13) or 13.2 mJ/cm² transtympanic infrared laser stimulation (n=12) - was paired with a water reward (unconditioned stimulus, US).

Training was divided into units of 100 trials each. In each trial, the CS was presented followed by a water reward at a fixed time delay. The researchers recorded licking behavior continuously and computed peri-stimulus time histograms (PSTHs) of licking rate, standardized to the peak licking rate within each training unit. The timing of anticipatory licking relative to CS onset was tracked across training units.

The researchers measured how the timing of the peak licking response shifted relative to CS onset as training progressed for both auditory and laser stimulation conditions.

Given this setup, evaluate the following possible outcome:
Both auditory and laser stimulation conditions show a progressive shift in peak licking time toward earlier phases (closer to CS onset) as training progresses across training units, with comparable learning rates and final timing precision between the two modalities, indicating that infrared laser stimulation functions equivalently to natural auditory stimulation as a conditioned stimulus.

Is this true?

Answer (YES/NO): YES